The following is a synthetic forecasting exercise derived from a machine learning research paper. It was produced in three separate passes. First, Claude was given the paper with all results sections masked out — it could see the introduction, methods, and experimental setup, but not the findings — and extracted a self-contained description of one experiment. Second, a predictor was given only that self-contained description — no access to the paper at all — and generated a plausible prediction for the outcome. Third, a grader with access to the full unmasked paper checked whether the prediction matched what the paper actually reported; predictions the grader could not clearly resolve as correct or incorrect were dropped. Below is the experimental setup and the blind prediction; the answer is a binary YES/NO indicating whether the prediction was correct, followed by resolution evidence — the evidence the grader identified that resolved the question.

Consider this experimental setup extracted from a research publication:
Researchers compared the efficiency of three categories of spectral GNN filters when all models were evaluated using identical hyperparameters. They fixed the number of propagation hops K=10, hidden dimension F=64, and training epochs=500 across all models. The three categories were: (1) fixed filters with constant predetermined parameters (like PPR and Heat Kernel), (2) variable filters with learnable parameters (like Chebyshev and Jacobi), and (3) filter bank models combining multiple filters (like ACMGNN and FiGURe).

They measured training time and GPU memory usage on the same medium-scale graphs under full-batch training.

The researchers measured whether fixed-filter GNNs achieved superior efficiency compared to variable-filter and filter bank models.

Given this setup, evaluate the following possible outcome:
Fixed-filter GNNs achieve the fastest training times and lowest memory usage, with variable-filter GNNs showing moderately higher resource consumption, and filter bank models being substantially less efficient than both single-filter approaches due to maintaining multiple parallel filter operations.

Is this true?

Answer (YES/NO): NO